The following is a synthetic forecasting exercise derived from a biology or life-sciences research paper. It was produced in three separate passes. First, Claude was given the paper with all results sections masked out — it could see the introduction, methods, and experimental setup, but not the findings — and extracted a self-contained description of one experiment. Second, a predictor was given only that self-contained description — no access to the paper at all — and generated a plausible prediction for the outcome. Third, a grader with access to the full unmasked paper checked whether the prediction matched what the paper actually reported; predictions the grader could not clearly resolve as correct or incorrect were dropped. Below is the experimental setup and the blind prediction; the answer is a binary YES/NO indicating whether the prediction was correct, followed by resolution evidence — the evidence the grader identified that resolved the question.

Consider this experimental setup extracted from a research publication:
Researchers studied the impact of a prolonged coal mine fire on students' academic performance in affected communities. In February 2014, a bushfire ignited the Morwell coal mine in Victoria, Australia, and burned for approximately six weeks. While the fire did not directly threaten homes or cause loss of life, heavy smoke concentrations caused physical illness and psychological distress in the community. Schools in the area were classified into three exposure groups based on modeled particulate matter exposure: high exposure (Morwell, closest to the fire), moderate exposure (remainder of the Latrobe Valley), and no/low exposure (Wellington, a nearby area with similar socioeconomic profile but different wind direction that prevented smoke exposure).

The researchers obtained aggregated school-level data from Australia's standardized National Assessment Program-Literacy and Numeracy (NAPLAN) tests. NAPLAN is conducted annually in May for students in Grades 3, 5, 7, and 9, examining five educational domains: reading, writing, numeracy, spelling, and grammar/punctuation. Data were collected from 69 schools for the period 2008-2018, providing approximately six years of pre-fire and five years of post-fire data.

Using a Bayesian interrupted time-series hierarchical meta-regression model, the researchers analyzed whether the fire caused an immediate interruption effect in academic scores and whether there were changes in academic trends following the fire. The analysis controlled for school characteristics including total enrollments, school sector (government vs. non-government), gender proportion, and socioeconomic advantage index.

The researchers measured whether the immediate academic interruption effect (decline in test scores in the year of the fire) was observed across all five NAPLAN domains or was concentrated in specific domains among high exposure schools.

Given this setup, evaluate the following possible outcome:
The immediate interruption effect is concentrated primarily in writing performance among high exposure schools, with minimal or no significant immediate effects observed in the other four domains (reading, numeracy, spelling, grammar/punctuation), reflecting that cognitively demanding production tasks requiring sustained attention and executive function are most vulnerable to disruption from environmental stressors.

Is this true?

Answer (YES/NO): NO